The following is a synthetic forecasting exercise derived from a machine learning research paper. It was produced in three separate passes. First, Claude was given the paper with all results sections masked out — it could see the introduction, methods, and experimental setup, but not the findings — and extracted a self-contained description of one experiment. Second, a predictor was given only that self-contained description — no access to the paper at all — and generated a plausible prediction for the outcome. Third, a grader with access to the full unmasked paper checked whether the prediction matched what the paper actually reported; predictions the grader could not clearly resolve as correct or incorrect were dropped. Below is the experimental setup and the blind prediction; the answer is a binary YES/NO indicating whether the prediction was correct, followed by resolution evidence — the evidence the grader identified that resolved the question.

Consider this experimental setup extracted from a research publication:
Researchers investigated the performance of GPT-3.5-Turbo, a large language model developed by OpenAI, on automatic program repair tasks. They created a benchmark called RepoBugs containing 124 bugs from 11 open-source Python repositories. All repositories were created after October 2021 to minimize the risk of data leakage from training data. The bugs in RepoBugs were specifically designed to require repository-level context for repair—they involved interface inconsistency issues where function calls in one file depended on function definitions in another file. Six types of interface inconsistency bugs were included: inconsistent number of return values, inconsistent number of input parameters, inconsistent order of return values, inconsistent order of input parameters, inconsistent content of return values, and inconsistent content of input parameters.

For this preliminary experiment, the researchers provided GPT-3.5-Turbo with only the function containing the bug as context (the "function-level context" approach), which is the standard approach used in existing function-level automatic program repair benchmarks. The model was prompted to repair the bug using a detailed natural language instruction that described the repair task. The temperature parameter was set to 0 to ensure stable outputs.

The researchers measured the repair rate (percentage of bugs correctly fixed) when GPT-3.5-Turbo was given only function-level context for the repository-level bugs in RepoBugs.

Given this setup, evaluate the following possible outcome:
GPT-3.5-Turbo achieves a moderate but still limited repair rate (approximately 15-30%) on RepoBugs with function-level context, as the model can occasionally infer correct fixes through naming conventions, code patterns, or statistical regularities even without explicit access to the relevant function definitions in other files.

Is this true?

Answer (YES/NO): YES